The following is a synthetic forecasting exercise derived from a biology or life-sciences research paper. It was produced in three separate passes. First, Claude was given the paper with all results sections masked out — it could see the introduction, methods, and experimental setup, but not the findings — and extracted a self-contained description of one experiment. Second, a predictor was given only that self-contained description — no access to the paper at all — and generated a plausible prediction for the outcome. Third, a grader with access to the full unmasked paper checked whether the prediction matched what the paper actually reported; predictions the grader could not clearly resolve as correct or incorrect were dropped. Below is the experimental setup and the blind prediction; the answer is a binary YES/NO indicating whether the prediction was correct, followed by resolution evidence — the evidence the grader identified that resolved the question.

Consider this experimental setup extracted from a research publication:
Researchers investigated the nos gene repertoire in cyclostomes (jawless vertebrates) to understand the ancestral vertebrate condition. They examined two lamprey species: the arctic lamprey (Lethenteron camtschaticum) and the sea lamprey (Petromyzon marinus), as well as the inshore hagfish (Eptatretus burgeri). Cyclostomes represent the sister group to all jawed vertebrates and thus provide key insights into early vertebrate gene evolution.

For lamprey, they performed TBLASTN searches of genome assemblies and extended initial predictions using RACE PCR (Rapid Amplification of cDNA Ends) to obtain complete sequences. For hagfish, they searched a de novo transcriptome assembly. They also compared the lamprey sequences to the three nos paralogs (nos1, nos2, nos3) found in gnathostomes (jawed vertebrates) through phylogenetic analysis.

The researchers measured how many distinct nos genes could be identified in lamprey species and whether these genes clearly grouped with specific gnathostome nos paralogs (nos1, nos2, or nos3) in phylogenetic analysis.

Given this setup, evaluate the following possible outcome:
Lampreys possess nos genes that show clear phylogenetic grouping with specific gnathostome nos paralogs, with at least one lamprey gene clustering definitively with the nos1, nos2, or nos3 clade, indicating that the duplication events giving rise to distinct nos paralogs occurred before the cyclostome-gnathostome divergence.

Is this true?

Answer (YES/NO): NO